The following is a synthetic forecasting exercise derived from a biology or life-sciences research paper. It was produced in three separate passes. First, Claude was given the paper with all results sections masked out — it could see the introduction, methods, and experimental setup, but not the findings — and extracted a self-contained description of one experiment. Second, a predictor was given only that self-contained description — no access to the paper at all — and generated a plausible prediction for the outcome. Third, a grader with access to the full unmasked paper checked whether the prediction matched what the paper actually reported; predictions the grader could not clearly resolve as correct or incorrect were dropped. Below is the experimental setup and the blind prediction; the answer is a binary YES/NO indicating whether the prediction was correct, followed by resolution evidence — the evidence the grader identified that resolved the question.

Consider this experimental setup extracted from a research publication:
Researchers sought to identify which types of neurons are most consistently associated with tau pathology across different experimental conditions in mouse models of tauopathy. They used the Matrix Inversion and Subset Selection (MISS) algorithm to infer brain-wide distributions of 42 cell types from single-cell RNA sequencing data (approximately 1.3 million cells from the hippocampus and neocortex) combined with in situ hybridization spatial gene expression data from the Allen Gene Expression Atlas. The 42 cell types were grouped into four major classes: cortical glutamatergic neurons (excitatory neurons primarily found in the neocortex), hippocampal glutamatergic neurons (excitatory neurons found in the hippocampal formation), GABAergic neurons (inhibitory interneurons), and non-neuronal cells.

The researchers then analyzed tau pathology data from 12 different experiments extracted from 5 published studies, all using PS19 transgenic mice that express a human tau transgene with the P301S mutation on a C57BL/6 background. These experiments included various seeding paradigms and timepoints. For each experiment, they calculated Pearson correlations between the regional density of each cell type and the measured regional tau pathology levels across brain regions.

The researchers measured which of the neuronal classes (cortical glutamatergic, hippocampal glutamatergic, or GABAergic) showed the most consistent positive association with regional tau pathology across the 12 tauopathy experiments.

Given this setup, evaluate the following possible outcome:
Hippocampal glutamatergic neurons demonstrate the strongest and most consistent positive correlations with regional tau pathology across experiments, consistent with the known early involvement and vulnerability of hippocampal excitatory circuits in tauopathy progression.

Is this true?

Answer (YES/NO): YES